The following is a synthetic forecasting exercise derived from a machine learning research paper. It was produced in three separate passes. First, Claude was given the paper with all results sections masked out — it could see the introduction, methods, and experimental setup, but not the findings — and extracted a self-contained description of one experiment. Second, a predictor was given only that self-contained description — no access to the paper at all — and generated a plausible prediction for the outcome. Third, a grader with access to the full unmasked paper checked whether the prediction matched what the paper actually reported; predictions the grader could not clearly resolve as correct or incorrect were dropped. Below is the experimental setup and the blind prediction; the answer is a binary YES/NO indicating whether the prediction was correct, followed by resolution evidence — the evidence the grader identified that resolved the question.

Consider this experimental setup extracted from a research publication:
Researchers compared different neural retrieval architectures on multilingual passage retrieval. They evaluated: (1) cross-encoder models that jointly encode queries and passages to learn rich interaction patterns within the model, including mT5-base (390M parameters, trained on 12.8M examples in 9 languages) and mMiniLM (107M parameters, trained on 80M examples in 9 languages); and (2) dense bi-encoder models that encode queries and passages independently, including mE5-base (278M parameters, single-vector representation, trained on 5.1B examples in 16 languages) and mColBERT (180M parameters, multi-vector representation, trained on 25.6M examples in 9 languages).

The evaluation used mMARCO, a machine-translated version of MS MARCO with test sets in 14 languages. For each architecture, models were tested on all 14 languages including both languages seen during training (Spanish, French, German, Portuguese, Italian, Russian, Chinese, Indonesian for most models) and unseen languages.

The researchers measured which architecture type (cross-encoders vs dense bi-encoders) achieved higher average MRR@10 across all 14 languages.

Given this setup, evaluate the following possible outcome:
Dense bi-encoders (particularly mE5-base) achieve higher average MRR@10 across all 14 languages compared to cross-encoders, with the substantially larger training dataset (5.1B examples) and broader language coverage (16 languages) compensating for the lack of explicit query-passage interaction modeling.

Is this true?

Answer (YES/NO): NO